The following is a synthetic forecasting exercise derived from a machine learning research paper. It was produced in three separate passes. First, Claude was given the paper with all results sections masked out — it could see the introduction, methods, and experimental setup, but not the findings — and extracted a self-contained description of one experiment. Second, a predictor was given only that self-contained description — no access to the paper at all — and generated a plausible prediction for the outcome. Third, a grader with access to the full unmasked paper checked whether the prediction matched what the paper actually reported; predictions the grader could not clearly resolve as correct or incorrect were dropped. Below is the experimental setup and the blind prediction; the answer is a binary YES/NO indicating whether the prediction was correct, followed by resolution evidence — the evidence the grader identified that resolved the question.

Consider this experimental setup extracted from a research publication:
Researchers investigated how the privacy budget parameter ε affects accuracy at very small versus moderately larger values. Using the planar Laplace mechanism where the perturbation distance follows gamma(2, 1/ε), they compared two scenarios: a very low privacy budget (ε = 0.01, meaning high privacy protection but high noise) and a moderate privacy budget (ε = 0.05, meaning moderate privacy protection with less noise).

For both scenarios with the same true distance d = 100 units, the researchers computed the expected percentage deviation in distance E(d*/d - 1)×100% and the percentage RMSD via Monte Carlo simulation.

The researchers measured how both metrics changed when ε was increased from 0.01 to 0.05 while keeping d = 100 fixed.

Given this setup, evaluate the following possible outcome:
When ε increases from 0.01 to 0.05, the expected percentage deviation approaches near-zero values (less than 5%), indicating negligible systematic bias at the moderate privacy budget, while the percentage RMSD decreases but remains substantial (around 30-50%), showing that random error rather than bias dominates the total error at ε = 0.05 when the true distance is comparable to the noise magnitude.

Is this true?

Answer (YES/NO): NO